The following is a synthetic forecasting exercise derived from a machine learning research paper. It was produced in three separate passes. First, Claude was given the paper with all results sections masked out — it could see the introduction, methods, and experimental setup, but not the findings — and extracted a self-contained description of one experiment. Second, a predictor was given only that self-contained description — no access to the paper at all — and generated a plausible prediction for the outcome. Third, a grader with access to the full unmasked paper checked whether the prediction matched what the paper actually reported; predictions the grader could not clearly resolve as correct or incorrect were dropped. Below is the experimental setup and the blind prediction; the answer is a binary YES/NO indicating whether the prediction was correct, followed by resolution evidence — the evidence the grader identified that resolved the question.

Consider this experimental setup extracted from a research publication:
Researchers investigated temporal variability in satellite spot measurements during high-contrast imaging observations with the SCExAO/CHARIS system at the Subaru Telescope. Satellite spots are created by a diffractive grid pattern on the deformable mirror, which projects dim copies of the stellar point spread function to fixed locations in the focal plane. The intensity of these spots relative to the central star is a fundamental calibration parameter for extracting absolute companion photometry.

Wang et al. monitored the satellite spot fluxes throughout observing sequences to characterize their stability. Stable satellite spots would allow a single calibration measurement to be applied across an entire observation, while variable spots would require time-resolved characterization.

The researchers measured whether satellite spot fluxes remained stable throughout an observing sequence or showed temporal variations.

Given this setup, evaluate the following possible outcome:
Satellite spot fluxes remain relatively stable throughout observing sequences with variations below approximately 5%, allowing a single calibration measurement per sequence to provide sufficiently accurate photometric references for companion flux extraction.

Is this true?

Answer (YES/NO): NO